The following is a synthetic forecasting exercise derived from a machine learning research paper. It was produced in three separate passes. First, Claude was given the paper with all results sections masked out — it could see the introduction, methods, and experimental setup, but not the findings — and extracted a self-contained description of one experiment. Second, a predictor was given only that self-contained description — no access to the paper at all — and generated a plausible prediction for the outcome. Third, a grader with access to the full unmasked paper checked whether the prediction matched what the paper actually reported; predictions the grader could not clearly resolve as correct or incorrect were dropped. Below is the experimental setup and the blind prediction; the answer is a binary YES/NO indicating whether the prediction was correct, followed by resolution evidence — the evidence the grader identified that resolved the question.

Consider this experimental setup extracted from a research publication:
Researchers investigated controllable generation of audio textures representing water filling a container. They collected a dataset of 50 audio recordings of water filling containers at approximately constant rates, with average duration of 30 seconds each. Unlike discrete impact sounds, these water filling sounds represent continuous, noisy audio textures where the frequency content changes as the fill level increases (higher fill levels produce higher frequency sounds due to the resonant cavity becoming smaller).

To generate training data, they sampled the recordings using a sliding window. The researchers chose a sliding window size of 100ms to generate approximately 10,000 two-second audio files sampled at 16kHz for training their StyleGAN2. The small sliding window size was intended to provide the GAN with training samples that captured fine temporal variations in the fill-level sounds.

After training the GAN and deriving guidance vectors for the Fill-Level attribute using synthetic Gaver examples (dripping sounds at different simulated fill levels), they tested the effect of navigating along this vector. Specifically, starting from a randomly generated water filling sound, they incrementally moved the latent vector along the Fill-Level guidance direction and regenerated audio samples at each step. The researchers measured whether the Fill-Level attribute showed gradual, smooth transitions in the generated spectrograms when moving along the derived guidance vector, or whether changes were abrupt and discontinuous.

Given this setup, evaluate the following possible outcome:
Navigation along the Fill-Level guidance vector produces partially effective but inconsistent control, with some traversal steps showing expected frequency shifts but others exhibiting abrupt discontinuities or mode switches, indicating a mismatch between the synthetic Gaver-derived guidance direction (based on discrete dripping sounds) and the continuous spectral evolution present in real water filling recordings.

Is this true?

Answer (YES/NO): NO